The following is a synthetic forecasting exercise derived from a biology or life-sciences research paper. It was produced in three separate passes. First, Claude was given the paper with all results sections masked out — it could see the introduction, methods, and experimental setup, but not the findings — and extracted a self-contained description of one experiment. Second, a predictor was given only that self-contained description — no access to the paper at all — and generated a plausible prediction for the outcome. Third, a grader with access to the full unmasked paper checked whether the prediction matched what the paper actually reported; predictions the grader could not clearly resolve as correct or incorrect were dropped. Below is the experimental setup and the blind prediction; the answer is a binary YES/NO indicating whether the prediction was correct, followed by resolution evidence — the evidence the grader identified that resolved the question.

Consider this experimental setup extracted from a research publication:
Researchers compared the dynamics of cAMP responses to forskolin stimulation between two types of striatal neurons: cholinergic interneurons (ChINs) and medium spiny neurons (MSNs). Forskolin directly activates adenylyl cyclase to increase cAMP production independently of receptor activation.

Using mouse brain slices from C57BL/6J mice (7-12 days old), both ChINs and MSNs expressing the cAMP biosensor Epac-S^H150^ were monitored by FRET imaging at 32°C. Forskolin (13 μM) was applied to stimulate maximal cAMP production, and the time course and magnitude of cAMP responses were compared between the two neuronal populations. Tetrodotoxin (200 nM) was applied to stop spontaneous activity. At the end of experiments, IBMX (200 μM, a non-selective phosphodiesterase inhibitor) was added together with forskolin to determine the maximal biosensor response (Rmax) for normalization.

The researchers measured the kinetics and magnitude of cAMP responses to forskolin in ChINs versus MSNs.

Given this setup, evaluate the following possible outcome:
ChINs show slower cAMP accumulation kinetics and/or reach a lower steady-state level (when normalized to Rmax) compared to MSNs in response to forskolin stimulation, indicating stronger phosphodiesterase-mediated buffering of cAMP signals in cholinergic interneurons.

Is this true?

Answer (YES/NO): YES